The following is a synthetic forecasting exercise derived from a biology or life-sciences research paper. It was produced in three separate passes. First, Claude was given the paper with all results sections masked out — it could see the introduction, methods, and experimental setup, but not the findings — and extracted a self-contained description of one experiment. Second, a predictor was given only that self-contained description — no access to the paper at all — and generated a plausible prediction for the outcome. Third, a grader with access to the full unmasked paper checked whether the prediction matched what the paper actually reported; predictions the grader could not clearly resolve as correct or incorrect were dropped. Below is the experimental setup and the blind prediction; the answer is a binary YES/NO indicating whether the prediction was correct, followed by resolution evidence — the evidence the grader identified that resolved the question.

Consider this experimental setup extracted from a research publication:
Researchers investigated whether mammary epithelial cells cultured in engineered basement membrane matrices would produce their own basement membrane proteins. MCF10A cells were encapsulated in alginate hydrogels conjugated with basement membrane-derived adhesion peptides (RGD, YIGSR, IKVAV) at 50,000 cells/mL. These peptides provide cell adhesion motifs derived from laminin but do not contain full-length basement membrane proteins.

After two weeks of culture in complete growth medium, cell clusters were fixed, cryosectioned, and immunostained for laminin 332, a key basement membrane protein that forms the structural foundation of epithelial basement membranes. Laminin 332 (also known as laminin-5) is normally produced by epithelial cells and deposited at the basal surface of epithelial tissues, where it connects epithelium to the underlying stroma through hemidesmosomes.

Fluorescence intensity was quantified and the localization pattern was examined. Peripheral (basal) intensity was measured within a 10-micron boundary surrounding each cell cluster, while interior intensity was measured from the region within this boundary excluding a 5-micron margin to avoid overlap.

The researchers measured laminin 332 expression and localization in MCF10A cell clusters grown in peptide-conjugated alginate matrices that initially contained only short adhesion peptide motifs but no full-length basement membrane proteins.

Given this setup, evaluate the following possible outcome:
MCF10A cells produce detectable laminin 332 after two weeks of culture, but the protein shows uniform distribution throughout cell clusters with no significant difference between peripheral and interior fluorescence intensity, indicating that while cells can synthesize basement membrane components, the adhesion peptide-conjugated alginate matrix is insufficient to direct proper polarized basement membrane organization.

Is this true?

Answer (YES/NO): NO